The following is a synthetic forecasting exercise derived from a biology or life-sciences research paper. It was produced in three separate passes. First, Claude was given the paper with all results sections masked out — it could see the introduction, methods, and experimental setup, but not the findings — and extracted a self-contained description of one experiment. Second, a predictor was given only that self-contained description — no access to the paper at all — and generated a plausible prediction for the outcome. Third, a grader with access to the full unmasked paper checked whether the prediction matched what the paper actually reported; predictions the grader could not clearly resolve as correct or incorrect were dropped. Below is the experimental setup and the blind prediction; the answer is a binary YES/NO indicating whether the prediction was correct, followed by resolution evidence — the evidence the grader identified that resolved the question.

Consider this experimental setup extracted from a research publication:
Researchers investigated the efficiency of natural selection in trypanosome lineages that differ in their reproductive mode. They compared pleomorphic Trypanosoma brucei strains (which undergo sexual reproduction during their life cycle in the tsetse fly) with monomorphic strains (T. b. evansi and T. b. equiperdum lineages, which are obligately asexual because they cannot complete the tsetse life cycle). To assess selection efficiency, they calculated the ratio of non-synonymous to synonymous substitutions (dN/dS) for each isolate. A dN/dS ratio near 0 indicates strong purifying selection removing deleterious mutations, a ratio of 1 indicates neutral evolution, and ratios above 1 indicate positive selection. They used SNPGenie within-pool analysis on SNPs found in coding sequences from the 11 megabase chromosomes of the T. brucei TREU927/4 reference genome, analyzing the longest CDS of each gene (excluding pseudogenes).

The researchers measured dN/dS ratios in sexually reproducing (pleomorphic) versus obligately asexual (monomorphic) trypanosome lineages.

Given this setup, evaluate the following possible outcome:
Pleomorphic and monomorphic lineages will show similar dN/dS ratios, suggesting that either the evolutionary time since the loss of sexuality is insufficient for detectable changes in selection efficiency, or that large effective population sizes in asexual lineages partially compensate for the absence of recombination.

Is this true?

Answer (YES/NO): NO